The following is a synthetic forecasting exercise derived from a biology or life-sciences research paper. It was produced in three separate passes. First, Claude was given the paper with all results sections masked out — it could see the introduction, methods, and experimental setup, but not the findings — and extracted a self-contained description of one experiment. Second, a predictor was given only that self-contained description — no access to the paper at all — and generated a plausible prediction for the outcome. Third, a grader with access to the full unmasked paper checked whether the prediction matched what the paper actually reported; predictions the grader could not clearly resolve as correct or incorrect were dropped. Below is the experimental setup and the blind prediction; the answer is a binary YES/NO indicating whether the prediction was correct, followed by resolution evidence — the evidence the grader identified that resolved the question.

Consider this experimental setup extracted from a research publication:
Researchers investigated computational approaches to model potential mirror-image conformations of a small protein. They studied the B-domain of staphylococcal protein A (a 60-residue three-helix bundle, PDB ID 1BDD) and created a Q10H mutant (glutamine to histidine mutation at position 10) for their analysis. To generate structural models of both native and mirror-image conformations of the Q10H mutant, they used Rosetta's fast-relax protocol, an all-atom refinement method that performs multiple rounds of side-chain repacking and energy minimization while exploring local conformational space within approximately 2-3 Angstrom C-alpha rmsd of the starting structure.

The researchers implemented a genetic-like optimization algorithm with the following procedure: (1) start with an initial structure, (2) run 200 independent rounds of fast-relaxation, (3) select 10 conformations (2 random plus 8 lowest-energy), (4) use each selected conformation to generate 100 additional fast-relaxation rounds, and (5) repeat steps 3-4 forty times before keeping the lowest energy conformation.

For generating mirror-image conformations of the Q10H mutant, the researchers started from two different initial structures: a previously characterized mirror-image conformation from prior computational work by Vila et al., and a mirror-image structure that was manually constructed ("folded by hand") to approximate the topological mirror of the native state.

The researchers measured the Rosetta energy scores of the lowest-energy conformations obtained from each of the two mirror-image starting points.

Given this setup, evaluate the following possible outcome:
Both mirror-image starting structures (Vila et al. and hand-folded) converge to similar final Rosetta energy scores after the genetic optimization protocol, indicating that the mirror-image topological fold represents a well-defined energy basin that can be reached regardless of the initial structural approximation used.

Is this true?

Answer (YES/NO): NO